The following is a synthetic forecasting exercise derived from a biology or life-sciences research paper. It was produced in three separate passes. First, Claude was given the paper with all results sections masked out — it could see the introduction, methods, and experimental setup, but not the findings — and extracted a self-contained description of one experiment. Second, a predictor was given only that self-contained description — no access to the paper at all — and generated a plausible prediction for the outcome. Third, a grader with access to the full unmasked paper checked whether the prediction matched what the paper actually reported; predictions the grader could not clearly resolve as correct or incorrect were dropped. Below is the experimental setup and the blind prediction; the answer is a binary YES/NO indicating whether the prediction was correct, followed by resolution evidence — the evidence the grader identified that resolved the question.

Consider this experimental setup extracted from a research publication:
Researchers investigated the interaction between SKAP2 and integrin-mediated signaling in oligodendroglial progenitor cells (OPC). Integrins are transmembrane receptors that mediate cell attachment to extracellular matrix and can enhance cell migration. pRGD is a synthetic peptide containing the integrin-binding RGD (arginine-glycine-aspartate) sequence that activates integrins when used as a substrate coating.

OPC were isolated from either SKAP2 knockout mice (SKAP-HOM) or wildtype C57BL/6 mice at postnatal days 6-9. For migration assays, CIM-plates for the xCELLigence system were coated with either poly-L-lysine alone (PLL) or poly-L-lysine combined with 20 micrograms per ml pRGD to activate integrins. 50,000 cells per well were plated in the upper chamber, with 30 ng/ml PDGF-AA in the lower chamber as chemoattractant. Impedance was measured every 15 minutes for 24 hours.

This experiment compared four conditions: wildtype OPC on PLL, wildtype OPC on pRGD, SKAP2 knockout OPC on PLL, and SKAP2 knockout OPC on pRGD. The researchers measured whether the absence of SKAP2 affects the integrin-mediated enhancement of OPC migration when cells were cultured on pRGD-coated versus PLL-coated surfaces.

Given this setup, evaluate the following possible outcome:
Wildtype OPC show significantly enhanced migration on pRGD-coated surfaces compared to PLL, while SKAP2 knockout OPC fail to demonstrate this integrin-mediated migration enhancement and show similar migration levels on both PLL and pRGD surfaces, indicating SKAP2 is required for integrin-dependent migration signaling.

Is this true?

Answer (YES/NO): NO